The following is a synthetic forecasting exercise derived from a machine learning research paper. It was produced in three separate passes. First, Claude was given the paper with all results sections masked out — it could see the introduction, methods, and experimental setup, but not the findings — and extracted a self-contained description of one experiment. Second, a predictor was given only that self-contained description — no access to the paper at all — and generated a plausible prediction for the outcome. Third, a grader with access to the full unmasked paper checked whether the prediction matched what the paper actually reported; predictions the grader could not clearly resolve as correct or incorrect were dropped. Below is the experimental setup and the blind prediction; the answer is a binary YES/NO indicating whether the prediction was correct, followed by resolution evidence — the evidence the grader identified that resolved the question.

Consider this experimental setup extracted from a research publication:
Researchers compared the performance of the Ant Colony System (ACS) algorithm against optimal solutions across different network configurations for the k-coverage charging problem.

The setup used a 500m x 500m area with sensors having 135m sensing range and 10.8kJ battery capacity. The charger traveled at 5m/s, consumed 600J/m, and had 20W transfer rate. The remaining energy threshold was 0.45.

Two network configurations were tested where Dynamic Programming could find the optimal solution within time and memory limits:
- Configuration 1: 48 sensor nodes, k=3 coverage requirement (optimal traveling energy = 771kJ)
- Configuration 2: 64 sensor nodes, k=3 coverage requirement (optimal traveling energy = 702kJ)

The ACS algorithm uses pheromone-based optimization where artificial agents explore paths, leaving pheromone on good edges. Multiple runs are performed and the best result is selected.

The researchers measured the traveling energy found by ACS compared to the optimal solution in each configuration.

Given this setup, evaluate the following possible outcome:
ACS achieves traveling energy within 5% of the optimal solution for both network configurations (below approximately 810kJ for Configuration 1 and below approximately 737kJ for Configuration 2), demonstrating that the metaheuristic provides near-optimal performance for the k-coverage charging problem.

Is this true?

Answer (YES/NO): NO